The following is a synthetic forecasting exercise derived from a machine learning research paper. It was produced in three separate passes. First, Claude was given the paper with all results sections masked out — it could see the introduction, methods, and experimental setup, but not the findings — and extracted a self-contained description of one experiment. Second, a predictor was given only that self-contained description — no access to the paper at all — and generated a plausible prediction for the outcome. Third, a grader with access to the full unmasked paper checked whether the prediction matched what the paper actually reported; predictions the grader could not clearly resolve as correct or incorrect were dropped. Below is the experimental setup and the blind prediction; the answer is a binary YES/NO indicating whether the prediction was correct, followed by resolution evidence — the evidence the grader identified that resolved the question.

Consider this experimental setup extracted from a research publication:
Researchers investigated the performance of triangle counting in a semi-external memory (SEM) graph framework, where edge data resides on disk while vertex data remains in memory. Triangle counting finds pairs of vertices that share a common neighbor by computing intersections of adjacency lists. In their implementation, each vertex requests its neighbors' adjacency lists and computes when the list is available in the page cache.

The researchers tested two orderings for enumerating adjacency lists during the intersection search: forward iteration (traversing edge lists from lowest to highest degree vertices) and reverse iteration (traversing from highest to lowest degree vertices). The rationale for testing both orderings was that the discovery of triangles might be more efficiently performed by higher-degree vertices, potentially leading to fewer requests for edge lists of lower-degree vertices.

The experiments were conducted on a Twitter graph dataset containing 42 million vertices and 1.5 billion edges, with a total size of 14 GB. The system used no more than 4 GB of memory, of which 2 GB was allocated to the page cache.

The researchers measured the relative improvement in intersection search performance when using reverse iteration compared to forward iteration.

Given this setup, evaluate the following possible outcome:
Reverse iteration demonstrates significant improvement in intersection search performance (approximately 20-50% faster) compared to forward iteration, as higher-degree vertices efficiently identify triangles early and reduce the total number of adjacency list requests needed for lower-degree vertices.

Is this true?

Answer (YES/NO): NO